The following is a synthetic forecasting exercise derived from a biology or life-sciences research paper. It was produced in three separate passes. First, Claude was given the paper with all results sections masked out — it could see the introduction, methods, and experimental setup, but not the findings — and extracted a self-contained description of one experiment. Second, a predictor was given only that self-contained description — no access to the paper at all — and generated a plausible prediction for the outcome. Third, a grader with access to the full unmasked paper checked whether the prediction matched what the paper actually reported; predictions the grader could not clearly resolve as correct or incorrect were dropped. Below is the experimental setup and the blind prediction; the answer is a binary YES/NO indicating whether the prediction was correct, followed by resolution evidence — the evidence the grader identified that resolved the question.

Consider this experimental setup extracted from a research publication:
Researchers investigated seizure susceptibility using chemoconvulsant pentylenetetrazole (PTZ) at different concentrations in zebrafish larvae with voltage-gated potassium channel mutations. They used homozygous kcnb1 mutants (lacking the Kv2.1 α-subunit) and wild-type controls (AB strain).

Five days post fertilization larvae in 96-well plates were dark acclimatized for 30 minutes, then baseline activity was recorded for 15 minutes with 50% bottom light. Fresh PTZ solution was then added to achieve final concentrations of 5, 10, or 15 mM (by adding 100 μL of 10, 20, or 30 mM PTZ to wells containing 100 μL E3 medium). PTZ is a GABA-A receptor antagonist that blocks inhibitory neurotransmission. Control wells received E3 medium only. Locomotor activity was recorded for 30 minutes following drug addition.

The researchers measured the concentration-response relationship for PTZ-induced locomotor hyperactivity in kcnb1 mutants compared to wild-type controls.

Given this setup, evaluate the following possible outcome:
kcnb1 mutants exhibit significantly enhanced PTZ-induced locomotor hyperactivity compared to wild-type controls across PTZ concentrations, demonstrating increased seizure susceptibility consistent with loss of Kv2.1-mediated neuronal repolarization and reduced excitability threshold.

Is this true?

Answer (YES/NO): YES